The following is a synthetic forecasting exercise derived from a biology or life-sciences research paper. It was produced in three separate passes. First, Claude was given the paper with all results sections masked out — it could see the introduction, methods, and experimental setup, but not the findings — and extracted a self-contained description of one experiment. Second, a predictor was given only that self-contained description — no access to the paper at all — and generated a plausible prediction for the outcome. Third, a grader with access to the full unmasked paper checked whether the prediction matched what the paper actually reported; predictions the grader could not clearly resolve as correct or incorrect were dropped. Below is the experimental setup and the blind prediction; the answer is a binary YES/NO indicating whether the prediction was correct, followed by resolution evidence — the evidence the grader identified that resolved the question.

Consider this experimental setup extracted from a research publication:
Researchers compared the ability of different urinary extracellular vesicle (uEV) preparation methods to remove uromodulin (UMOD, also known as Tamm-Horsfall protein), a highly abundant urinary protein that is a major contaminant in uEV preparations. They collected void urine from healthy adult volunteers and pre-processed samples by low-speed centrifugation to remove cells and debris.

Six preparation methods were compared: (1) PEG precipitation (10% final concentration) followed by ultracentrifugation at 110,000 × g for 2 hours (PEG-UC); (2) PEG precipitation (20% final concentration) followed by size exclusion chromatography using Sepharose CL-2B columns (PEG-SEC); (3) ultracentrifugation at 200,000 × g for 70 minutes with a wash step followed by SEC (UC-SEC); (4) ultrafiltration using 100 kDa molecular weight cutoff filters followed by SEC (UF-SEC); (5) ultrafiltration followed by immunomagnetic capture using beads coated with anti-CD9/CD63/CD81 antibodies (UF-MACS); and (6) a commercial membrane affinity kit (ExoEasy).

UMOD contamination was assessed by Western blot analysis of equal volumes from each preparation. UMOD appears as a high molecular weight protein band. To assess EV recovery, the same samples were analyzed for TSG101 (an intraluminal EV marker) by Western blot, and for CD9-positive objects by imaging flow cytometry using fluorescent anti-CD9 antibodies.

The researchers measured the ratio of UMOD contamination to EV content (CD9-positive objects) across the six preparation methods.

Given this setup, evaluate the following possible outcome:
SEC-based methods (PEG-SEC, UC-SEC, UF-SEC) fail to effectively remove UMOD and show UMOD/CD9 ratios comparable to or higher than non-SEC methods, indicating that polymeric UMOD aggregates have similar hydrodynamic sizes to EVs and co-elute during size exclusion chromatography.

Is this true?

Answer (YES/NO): NO